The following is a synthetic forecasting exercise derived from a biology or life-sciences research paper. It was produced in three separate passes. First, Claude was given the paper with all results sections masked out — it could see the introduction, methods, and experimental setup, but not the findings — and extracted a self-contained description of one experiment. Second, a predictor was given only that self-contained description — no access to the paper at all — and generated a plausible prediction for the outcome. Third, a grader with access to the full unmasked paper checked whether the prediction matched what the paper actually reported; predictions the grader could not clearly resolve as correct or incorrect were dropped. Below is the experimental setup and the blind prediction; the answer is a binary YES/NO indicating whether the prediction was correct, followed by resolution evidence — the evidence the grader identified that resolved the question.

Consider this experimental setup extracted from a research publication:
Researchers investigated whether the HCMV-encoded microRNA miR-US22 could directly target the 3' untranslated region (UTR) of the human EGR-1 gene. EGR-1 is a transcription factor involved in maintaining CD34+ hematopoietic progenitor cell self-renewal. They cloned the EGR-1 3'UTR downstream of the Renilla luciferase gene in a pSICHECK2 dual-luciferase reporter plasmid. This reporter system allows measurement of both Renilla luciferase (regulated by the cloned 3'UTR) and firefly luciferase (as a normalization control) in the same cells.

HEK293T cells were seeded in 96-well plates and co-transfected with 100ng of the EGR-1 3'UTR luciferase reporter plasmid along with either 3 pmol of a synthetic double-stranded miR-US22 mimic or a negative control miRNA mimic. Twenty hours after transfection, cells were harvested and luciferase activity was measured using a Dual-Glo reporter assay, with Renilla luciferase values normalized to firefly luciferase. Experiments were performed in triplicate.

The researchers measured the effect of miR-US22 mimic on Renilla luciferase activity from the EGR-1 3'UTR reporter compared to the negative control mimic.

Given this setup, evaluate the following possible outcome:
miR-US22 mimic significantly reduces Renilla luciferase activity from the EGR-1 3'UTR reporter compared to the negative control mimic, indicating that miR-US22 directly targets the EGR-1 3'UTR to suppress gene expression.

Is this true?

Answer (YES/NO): YES